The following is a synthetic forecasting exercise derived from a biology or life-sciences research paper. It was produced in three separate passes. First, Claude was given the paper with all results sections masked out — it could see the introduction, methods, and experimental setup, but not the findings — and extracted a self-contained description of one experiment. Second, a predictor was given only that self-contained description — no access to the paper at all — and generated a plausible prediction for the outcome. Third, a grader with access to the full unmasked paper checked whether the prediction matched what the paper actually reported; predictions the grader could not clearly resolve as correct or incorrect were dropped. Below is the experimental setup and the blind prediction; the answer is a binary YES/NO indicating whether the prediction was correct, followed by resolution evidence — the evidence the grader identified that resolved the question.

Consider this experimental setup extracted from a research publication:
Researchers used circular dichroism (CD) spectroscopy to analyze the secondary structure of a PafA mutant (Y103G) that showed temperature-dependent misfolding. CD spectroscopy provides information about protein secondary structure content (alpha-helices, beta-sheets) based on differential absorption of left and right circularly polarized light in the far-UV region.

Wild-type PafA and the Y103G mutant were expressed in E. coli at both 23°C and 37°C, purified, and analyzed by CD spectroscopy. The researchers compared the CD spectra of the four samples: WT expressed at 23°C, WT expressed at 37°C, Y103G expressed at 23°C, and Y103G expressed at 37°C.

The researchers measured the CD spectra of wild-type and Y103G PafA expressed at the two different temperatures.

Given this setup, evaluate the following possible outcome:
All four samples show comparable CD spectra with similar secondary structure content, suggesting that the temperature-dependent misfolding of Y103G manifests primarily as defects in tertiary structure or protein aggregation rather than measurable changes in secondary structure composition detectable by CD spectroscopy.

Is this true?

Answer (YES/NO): NO